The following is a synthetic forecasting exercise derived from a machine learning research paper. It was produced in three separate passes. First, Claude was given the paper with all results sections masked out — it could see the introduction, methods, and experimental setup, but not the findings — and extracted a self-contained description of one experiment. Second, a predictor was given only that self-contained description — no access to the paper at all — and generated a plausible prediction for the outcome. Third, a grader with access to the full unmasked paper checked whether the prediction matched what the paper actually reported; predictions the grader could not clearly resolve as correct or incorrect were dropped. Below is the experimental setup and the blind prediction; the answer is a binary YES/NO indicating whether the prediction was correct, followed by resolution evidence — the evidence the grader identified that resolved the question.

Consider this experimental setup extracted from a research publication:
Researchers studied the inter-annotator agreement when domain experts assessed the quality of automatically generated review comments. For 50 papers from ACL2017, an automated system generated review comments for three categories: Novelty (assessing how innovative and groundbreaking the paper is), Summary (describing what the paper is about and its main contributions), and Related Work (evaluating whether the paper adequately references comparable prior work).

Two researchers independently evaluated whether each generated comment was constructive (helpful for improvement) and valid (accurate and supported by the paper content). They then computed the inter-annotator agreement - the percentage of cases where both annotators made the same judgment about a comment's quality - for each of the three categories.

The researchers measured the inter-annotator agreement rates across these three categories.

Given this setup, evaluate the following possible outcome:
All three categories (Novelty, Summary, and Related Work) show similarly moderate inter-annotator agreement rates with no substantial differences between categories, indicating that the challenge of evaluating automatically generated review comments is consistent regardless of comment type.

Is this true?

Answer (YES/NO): NO